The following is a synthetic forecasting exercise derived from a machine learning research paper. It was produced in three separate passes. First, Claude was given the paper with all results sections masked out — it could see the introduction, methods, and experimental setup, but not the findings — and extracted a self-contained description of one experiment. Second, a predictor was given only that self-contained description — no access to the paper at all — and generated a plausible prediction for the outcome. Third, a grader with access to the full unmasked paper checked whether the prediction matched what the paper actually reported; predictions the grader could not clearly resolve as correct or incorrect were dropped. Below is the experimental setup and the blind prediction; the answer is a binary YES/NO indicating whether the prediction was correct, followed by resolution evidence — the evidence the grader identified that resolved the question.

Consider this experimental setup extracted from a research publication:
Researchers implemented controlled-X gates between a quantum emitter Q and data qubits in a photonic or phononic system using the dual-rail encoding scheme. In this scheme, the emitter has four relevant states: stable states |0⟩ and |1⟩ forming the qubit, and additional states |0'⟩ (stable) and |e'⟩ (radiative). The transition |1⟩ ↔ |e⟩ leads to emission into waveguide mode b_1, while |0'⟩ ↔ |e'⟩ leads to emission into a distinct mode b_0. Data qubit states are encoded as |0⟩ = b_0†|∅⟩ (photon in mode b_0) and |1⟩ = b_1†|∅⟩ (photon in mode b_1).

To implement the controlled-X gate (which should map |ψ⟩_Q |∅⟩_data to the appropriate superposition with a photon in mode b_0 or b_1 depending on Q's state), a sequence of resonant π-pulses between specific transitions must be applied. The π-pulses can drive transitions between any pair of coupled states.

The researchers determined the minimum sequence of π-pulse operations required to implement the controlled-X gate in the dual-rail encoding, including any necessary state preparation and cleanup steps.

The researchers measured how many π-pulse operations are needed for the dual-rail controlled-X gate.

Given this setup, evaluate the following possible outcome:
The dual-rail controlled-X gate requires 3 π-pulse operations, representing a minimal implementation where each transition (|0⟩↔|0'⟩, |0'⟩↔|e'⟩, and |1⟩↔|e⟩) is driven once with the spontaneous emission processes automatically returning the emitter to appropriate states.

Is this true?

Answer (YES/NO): NO